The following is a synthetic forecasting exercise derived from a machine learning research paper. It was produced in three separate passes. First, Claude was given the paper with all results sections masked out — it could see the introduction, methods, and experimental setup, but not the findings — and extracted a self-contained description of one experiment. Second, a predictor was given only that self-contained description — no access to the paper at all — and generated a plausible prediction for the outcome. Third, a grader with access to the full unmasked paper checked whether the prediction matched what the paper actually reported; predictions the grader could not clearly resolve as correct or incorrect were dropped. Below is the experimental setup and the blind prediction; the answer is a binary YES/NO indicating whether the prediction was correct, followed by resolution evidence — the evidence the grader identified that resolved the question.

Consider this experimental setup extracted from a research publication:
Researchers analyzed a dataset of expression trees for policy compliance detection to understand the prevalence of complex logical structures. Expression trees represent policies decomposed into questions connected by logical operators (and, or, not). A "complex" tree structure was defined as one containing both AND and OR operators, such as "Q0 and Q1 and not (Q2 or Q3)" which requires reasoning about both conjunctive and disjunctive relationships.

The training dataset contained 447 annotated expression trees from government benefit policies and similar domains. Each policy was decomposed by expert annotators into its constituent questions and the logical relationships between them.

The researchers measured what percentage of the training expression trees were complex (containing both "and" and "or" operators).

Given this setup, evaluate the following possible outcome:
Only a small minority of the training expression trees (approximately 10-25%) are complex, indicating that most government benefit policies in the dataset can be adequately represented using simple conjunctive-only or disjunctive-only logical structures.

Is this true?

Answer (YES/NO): NO